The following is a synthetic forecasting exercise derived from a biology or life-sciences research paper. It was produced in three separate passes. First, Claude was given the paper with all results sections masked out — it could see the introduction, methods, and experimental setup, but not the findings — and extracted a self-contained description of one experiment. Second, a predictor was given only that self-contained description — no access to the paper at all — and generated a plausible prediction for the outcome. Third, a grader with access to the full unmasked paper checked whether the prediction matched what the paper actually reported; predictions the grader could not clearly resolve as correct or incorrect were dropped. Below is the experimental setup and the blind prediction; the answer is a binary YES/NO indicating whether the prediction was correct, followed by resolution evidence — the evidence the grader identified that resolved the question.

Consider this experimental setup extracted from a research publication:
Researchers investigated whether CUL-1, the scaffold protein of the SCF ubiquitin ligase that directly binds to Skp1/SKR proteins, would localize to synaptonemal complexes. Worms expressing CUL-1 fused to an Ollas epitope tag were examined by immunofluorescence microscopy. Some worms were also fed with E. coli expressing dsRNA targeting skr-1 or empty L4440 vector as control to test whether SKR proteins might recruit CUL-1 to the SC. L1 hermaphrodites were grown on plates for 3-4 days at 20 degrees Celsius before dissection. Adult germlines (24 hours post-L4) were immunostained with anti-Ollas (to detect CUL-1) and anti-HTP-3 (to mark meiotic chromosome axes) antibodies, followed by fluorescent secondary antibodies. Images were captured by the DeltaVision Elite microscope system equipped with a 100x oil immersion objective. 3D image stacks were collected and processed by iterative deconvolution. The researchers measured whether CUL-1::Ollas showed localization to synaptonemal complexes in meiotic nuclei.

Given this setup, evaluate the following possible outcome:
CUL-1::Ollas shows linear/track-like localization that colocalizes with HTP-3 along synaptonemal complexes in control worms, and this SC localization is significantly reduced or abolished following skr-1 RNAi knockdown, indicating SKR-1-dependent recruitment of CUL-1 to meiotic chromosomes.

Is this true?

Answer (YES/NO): NO